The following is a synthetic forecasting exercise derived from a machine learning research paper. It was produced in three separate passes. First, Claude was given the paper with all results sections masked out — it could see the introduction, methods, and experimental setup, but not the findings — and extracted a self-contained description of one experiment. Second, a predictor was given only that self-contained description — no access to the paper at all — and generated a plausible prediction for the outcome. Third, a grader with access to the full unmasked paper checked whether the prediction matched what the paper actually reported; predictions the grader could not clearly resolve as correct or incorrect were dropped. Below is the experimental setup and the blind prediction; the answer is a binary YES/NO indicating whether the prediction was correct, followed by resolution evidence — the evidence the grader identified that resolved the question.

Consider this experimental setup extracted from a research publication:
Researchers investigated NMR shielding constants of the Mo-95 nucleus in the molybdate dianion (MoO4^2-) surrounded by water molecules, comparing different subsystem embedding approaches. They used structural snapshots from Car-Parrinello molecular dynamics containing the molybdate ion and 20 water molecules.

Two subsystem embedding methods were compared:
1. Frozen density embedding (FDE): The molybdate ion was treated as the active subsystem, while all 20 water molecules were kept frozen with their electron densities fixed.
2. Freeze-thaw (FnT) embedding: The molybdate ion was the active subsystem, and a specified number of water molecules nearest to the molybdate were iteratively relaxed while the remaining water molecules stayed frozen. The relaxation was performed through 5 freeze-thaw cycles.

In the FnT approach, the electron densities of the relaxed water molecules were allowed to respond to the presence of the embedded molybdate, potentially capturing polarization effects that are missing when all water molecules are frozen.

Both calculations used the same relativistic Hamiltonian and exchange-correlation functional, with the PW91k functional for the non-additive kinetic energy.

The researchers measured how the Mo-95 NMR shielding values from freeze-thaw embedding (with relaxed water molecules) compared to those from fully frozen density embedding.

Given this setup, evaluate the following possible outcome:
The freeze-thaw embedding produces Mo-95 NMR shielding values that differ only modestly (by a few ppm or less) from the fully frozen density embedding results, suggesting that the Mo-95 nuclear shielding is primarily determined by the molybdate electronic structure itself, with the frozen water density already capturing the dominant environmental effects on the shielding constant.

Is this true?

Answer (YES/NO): NO